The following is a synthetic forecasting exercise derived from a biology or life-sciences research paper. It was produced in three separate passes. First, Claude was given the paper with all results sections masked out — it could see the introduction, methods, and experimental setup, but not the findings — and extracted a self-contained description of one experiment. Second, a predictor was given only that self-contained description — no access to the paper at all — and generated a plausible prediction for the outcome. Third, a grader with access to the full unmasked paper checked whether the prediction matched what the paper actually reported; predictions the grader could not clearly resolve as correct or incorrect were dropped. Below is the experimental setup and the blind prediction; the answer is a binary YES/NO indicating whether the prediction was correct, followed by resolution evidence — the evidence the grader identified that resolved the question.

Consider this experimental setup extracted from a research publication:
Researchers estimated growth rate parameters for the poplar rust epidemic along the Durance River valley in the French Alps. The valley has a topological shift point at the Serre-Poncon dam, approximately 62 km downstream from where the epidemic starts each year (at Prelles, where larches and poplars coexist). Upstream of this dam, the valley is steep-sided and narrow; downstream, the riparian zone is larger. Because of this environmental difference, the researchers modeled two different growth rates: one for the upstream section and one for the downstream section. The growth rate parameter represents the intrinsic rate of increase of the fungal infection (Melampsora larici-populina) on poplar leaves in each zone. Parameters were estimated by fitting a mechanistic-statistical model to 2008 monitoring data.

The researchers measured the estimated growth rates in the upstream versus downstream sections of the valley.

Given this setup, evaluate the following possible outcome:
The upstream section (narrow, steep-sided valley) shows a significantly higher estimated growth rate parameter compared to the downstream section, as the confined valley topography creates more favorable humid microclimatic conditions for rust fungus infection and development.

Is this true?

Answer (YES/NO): YES